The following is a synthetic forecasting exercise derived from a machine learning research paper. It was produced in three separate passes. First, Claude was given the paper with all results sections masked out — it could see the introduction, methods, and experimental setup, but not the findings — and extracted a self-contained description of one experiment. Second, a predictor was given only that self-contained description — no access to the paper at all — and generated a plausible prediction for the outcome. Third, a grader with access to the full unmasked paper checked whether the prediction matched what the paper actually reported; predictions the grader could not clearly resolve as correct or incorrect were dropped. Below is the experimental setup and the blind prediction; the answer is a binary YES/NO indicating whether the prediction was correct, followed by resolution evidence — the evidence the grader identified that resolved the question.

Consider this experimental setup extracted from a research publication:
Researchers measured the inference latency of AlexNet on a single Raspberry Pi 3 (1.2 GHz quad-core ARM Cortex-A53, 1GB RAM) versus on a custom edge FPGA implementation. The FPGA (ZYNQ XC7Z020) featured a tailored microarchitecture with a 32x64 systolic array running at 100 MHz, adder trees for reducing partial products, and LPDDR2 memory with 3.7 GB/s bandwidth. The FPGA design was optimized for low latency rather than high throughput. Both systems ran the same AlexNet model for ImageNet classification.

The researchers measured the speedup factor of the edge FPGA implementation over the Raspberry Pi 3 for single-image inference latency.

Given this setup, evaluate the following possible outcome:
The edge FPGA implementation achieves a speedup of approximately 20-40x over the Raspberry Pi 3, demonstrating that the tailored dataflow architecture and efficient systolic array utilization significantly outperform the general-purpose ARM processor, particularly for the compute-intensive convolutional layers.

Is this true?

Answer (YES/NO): NO